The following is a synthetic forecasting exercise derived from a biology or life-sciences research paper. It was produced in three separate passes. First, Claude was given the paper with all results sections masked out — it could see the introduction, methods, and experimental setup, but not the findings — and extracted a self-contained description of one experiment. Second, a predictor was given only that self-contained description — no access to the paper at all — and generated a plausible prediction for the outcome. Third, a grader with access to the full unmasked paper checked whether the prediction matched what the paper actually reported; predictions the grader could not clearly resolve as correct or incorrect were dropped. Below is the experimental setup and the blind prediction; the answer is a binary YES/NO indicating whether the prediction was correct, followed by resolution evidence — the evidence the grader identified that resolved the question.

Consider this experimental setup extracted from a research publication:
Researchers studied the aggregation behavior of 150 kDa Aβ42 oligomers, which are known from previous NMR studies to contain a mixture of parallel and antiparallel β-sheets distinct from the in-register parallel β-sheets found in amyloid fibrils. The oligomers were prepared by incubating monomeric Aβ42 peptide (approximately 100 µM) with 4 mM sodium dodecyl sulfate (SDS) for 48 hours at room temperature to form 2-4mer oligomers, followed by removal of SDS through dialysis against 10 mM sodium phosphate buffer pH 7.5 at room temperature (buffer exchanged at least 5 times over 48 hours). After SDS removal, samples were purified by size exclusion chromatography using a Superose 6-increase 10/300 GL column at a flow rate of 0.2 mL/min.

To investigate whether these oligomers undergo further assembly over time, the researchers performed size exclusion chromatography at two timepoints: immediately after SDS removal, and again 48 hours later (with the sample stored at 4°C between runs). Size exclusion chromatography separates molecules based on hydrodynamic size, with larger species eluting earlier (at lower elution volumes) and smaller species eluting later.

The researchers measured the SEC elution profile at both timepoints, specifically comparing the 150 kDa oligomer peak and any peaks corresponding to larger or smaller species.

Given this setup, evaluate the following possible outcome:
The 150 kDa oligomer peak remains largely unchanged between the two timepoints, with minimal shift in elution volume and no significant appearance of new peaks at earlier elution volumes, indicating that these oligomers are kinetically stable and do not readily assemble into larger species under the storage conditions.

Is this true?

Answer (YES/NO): NO